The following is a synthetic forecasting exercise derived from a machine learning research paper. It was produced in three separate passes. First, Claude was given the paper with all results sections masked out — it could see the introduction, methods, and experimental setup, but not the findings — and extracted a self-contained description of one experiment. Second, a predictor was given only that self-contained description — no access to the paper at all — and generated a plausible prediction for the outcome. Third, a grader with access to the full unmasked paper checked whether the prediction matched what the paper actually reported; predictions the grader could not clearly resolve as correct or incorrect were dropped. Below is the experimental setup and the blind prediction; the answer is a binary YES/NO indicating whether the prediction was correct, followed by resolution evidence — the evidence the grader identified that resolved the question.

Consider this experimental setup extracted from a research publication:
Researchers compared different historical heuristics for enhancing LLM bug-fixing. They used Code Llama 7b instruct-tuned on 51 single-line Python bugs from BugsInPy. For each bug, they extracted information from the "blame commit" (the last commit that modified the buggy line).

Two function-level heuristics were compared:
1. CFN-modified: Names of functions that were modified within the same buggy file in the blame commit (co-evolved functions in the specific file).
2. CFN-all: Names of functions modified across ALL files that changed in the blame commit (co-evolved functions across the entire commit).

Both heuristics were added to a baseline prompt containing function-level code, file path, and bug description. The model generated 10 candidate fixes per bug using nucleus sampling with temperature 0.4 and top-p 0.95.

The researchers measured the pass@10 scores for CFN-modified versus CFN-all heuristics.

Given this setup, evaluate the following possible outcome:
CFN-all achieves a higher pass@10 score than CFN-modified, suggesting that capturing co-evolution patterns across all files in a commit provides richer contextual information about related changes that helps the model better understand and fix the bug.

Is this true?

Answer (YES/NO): YES